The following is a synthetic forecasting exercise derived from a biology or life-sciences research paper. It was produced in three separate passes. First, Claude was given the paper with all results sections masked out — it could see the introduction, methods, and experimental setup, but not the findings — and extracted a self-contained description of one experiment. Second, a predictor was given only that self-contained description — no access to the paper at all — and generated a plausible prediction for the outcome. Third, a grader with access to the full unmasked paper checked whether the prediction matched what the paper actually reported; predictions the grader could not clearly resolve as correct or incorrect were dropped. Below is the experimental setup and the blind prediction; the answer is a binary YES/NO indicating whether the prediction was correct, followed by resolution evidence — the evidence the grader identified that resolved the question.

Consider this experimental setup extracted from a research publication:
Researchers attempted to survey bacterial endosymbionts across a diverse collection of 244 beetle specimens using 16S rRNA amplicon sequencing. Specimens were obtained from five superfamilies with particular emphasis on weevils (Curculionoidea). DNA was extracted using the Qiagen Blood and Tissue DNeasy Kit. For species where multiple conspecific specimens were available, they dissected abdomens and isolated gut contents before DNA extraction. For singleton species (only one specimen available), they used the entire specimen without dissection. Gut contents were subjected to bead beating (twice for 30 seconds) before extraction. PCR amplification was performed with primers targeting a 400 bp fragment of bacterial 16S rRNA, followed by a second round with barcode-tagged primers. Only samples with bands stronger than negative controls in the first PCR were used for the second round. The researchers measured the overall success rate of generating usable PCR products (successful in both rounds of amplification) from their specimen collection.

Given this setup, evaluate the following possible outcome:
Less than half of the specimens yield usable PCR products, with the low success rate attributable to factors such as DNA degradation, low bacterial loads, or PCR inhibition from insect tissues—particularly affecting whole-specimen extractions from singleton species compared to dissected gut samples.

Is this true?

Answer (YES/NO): NO